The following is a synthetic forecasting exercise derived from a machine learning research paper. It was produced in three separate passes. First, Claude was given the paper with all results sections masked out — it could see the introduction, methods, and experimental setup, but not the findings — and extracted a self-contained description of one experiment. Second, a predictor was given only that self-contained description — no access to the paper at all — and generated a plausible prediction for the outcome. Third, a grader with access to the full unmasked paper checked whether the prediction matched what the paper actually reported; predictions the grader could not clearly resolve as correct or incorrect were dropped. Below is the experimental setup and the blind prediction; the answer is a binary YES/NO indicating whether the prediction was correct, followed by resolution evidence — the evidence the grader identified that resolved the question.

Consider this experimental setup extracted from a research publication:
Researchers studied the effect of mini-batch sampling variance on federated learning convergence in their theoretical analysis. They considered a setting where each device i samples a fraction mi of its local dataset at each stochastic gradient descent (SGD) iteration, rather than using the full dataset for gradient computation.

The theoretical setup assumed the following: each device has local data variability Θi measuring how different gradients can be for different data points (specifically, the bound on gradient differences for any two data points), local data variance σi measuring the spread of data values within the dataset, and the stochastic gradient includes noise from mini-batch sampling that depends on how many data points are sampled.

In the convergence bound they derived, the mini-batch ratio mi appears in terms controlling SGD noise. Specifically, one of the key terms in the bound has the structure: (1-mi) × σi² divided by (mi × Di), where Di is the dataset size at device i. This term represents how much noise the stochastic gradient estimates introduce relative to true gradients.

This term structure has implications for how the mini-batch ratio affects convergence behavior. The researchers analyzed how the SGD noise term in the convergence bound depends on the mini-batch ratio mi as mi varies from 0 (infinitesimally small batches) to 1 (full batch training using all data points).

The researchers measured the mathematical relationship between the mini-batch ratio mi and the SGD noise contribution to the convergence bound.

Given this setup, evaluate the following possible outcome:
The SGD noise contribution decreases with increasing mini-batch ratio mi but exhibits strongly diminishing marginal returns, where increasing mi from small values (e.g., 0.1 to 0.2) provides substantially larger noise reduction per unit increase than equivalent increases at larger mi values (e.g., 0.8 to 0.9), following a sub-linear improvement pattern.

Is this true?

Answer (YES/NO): YES